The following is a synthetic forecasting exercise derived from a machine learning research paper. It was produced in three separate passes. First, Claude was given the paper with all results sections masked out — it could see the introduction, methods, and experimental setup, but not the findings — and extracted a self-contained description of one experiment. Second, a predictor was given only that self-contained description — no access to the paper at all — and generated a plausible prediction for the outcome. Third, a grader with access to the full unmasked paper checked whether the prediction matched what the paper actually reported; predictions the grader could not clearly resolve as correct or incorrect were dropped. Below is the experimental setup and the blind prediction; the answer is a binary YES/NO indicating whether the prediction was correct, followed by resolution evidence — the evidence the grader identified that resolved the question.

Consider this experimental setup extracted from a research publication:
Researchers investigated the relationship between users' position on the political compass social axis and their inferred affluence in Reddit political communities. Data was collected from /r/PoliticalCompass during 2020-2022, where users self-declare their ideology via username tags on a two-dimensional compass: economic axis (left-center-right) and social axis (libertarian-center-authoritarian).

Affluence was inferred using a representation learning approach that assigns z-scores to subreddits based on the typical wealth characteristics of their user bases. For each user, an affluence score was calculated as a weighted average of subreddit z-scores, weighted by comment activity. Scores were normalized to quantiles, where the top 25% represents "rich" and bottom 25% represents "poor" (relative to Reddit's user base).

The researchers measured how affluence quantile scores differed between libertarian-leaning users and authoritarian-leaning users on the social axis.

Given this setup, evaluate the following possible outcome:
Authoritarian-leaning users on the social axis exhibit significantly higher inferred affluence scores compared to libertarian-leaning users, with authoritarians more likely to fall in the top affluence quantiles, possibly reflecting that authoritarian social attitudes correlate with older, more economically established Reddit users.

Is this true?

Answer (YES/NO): NO